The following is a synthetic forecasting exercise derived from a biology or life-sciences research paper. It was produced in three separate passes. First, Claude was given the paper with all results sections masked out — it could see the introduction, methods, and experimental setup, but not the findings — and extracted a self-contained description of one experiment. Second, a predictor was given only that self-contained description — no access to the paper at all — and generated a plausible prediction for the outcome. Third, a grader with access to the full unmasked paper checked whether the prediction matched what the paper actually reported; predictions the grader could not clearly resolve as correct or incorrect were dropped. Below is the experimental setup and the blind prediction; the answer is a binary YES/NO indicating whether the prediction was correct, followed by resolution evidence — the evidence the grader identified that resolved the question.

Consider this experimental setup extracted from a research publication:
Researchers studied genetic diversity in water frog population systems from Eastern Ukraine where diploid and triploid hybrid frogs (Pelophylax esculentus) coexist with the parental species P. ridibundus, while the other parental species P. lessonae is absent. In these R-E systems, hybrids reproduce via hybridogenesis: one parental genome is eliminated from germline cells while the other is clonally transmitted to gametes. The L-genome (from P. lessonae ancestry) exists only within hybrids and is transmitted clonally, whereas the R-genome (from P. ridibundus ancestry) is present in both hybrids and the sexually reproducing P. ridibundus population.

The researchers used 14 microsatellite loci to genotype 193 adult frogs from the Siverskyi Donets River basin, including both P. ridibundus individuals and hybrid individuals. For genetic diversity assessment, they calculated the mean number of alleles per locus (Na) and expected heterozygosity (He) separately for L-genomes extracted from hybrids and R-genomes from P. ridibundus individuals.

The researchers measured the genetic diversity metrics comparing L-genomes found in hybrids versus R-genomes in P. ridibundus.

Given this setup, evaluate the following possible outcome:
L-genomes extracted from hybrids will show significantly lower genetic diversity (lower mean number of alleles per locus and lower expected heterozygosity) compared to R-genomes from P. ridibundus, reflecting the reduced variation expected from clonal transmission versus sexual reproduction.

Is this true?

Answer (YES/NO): YES